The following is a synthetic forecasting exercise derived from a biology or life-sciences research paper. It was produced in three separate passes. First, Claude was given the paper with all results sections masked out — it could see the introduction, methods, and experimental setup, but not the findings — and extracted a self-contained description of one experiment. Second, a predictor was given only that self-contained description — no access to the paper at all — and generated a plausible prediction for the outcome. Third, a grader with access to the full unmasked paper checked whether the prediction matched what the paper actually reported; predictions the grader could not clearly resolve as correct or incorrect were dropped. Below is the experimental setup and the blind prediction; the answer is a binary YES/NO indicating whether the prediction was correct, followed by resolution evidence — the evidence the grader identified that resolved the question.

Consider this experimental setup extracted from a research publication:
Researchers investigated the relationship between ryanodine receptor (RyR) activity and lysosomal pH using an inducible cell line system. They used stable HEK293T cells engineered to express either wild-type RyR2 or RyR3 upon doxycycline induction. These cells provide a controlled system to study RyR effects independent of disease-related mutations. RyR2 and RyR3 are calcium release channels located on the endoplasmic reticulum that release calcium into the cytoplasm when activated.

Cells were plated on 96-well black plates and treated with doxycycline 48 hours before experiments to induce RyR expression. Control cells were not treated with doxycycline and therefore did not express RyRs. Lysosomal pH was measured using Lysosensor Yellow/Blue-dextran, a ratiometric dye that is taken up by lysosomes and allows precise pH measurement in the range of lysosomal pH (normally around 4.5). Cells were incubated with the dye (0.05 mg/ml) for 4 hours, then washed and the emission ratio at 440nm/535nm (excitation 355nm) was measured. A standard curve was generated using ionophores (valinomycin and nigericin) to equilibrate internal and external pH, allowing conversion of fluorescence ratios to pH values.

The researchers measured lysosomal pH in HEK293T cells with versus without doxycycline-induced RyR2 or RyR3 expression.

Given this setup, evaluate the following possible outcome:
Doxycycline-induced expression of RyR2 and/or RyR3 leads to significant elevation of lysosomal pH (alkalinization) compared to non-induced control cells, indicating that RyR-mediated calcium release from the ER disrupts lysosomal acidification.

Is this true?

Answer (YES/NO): NO